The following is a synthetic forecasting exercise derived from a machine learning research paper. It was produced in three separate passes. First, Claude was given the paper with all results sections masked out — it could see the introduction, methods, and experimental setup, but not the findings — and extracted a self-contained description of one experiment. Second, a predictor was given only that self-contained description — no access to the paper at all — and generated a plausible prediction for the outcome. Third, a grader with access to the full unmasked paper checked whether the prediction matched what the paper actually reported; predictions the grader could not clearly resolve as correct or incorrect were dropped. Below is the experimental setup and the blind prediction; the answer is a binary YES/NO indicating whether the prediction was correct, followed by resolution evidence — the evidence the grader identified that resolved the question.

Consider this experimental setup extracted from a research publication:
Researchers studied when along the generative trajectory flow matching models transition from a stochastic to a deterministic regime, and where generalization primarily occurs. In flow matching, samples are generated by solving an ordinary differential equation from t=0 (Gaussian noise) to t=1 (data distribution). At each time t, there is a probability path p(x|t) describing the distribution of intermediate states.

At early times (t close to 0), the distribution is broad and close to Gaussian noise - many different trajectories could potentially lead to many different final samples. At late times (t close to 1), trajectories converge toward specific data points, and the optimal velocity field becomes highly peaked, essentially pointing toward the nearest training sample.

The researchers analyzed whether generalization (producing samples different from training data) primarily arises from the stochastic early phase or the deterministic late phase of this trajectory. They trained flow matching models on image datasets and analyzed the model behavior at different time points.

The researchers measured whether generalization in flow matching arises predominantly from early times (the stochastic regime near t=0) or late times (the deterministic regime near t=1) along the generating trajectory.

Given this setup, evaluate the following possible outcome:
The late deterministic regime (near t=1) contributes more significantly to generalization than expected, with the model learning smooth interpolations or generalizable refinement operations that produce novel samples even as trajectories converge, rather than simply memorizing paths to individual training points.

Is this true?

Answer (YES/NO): NO